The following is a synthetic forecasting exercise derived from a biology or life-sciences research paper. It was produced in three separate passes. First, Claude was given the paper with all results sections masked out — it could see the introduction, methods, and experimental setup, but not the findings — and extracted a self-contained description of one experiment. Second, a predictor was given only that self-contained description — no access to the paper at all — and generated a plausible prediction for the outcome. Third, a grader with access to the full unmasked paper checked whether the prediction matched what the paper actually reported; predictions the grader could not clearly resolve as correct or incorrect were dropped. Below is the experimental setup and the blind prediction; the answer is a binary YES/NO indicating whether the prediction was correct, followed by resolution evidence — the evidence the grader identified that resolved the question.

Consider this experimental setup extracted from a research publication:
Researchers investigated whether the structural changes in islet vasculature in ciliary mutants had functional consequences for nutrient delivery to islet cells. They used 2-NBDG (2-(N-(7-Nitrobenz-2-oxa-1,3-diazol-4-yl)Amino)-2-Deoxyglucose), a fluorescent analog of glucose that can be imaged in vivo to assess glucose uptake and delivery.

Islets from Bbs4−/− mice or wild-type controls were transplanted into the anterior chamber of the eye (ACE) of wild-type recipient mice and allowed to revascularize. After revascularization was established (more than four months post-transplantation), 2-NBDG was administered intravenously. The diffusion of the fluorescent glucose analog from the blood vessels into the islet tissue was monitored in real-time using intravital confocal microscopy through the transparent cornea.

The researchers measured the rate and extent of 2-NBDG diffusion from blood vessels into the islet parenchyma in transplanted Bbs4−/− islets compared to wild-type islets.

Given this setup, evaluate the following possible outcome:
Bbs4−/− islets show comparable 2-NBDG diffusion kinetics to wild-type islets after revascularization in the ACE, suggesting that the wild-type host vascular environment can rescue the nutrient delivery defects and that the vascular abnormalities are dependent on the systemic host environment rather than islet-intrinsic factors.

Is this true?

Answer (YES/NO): NO